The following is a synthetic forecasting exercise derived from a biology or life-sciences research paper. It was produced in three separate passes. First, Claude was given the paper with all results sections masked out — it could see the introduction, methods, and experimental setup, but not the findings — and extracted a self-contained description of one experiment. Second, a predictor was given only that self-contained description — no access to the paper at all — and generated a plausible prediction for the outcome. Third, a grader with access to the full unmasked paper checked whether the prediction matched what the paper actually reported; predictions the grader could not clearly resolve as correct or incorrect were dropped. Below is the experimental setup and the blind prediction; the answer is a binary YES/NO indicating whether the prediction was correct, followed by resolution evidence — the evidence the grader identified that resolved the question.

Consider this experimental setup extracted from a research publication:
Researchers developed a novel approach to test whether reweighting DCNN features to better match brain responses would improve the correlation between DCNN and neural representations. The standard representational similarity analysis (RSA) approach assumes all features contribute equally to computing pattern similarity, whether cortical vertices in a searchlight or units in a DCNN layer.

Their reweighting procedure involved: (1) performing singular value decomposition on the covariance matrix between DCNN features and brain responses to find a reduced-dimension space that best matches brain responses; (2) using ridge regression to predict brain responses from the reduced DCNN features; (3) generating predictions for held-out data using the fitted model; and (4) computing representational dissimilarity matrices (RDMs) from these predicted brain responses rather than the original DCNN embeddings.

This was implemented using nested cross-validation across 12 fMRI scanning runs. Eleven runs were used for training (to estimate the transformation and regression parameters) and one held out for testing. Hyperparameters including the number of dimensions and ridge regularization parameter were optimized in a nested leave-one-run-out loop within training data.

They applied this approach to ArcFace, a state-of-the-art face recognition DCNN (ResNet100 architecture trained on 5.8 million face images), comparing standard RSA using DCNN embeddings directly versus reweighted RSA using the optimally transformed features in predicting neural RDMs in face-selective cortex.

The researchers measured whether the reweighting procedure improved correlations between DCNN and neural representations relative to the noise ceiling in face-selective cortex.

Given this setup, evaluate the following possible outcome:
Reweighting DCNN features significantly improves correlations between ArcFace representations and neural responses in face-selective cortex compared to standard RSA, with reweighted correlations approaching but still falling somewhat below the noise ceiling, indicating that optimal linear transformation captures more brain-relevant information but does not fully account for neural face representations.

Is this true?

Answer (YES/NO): NO